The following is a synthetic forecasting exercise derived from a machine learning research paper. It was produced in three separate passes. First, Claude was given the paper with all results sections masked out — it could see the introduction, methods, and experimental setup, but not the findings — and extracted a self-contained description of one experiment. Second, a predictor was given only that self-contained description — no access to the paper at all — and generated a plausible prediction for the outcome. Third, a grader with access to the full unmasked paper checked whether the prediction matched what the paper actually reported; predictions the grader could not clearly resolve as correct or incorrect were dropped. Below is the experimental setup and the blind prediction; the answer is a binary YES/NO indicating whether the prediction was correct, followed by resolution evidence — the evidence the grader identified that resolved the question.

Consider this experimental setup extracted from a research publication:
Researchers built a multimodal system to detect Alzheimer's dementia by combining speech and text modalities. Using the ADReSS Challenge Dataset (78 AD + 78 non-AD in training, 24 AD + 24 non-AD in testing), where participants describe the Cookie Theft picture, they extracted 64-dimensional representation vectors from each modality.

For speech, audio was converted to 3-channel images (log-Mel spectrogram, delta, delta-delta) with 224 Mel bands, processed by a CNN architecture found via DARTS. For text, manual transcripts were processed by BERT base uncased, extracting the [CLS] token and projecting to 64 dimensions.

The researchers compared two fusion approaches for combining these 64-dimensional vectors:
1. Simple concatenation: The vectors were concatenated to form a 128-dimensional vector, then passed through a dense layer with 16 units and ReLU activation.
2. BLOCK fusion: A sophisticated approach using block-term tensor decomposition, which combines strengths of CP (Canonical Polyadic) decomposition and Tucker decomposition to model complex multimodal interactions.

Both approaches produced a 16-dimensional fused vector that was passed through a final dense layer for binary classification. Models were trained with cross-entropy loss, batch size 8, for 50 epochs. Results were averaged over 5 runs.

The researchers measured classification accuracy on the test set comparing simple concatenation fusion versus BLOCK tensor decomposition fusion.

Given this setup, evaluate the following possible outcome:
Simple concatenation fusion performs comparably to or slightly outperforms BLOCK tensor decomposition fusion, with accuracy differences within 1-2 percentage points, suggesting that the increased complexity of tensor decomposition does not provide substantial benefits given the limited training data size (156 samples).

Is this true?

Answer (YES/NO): NO